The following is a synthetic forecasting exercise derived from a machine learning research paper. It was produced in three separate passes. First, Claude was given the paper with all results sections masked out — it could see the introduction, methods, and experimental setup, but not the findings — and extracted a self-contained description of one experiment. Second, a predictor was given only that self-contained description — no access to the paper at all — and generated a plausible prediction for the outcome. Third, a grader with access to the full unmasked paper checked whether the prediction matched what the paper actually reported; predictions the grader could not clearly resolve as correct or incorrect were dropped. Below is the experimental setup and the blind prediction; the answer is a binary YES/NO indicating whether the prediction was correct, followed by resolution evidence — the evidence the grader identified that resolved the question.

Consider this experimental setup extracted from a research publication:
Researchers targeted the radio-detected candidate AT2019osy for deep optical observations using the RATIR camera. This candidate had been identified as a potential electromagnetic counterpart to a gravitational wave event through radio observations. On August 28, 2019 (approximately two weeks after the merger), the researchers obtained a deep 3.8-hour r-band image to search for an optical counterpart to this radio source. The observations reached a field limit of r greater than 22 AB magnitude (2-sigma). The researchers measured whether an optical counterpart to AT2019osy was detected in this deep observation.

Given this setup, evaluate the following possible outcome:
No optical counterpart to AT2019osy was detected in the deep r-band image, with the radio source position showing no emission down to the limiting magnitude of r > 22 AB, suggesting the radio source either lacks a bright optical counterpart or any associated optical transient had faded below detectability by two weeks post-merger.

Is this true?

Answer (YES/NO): YES